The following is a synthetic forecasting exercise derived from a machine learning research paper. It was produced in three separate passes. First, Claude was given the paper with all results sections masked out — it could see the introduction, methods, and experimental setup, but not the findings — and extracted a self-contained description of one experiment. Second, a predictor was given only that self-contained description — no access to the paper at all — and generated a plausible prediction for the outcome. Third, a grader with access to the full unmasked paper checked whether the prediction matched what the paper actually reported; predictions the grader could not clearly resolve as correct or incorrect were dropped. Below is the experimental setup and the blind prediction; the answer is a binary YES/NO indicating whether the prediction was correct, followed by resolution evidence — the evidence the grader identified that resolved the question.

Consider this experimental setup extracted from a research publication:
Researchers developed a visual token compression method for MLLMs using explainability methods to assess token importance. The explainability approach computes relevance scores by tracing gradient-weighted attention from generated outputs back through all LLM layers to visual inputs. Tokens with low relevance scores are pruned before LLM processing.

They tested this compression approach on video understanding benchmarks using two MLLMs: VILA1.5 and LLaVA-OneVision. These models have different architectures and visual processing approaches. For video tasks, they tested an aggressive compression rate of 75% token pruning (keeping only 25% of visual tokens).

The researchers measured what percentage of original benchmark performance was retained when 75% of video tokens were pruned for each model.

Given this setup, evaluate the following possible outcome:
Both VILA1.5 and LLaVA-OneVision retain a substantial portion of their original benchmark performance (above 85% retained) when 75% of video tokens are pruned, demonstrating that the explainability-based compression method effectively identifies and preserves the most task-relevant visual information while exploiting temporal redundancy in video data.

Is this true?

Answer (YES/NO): YES